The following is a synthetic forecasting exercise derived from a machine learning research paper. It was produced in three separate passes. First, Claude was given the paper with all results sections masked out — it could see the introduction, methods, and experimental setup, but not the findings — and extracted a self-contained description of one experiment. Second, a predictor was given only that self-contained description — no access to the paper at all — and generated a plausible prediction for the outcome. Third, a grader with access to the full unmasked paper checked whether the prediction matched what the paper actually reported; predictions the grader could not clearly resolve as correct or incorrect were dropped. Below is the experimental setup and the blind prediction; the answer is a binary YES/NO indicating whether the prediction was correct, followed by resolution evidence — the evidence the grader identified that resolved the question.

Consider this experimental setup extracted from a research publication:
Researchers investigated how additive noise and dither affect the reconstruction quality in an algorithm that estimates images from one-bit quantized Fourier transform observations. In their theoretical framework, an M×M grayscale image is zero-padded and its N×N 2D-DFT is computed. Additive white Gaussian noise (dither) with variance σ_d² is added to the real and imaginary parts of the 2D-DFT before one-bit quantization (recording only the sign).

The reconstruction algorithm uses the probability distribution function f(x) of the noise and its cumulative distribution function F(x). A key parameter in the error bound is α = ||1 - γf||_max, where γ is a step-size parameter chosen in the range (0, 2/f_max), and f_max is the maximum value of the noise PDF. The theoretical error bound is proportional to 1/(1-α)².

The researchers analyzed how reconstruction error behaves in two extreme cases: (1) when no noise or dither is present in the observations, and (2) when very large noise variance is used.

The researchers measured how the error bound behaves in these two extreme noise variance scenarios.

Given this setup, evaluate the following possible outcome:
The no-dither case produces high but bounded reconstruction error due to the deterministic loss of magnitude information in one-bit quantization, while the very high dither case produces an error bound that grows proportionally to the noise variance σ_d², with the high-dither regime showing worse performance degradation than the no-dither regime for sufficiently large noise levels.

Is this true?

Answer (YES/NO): NO